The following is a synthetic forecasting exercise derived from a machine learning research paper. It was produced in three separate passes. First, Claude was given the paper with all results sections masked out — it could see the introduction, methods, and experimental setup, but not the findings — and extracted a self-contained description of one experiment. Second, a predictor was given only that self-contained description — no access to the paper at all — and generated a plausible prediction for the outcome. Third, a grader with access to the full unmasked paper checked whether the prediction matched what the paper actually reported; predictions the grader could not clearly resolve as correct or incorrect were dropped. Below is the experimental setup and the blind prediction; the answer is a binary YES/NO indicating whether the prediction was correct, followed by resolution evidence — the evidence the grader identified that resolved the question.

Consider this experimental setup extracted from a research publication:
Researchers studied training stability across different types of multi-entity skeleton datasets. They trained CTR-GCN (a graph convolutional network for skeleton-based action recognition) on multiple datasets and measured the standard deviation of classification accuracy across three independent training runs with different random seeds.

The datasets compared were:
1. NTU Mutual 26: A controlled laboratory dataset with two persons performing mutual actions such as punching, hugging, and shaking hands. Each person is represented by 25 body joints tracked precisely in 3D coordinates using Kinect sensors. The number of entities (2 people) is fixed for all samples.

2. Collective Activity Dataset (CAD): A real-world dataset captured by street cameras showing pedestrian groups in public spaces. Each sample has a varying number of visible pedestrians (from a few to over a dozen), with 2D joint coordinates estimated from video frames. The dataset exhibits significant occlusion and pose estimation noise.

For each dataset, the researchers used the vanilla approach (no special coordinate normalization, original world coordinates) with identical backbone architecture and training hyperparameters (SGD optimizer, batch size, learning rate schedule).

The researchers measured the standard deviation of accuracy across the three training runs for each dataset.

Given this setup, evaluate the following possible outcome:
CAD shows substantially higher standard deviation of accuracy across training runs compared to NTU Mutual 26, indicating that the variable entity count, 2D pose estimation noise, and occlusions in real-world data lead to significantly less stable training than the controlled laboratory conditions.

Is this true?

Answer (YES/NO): YES